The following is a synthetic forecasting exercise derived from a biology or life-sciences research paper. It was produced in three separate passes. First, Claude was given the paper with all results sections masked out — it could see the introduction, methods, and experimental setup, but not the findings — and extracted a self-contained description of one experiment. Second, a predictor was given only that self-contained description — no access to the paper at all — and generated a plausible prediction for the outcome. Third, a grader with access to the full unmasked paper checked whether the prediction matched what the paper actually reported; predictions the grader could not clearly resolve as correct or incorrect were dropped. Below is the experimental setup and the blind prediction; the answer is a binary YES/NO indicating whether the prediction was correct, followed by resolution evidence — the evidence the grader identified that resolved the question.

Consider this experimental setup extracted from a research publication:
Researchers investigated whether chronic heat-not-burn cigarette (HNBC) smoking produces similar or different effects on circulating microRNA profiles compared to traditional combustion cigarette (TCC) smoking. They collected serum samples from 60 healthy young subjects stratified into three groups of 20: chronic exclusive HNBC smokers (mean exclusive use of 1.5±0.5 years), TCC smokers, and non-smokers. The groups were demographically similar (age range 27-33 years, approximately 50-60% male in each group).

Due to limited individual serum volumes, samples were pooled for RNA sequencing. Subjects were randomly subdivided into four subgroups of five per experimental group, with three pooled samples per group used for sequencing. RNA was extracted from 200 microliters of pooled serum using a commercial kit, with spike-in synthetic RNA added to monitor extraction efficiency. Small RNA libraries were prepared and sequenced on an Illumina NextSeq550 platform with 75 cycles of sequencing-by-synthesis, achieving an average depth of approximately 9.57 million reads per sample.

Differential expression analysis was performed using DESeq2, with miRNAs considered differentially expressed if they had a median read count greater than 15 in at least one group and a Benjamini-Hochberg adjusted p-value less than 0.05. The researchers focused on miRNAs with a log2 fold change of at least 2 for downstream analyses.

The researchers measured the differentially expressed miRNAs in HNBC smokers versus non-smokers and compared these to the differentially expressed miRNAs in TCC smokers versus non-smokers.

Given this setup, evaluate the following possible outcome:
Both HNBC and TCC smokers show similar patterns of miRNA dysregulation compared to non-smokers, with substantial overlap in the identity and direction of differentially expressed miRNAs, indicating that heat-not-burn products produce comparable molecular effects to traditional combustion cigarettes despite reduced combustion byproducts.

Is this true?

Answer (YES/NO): NO